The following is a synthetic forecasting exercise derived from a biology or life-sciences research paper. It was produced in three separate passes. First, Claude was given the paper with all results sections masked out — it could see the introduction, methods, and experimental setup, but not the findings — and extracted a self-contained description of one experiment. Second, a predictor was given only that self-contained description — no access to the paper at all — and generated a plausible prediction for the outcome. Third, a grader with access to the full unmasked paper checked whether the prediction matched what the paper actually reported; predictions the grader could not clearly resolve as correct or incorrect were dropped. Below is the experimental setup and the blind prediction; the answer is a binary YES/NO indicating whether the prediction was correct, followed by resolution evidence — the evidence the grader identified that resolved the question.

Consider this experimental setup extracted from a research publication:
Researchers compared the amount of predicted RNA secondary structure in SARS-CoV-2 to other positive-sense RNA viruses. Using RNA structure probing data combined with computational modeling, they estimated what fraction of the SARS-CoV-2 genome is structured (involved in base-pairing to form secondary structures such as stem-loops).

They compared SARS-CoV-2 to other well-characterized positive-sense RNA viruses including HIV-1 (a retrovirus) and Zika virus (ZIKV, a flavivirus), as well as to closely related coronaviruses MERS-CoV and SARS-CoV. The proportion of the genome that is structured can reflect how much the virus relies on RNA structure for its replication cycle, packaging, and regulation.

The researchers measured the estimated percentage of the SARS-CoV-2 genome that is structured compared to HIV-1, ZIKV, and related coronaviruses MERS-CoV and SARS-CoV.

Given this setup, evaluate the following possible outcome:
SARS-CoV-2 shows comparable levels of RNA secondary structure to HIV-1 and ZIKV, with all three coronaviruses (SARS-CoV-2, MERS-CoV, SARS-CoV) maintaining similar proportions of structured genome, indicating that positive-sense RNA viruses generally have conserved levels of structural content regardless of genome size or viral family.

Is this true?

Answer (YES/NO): NO